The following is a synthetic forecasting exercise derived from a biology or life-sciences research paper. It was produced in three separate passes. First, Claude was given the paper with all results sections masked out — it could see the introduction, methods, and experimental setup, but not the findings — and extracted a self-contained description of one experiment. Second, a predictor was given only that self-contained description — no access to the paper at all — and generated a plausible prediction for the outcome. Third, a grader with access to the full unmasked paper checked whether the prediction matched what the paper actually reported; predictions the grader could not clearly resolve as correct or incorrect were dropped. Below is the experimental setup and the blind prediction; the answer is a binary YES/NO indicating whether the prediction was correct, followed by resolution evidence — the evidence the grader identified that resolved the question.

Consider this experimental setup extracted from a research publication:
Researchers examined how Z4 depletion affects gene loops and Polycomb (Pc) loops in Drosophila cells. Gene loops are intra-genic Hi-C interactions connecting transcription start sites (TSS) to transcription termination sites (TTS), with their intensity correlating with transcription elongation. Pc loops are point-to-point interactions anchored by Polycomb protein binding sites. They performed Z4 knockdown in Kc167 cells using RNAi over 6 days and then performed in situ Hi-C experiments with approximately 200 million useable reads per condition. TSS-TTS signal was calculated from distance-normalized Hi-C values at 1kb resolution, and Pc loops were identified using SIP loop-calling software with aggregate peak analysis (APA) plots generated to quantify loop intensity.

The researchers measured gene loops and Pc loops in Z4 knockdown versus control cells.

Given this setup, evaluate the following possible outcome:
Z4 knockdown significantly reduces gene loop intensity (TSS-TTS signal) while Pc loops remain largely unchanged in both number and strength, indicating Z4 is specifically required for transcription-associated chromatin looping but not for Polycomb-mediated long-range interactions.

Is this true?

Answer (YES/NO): NO